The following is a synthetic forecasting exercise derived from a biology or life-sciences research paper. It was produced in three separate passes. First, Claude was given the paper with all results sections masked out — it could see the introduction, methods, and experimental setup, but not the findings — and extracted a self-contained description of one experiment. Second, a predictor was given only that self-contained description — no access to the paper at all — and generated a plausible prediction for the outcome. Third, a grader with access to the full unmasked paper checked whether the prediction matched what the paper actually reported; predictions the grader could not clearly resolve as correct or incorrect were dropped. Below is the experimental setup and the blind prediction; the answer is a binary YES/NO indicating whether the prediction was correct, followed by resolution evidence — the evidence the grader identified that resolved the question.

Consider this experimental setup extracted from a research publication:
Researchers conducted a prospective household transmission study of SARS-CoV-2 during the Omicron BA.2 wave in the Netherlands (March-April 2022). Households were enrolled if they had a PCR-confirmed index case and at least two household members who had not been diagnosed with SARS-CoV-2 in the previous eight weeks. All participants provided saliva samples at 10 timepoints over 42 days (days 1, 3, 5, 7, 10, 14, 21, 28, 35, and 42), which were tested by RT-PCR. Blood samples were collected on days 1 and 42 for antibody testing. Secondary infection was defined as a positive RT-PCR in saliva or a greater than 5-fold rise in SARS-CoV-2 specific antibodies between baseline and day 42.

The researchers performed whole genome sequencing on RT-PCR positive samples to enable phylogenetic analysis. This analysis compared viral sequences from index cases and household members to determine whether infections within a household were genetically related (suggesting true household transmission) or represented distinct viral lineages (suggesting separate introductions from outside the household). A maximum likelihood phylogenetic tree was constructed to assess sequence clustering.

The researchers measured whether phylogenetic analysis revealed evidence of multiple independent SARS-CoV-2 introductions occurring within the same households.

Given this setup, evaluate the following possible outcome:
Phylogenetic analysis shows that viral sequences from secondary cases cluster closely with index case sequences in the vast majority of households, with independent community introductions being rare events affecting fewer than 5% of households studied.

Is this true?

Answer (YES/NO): NO